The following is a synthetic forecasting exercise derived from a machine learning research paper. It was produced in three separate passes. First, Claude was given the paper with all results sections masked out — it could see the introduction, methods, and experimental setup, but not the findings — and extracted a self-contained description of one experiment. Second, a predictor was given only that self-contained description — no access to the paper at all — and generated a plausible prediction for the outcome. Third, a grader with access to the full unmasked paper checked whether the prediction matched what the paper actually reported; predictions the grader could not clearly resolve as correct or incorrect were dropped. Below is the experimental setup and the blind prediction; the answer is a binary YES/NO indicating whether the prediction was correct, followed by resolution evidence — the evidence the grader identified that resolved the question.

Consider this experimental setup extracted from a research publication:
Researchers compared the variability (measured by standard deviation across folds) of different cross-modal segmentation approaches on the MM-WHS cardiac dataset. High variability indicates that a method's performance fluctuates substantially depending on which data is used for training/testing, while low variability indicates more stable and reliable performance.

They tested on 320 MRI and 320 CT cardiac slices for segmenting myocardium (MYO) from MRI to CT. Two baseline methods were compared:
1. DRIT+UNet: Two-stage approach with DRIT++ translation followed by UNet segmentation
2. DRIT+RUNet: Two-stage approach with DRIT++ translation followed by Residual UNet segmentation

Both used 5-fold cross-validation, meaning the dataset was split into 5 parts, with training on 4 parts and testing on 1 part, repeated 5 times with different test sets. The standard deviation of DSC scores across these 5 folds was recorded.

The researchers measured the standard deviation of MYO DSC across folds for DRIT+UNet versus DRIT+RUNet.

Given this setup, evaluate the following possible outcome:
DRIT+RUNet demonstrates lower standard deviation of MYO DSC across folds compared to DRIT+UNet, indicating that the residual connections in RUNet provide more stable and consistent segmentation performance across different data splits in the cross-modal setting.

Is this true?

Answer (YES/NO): YES